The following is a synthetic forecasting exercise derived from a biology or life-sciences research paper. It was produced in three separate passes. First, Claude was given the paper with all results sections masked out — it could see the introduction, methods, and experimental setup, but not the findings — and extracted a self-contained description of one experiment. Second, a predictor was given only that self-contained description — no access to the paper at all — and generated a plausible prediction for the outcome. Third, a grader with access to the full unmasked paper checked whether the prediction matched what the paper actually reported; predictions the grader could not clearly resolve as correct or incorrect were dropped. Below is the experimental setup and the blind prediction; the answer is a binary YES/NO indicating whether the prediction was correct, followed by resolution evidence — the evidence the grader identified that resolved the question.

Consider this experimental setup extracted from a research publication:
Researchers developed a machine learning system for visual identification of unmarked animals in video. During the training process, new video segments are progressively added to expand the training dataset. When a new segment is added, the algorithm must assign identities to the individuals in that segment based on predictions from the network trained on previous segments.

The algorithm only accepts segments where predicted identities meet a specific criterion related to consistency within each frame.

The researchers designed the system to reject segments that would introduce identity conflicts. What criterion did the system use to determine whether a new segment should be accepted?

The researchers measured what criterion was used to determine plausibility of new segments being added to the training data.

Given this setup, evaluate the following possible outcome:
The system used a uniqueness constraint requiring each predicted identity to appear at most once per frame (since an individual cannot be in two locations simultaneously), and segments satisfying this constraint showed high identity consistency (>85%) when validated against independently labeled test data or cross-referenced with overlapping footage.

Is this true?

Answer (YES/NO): YES